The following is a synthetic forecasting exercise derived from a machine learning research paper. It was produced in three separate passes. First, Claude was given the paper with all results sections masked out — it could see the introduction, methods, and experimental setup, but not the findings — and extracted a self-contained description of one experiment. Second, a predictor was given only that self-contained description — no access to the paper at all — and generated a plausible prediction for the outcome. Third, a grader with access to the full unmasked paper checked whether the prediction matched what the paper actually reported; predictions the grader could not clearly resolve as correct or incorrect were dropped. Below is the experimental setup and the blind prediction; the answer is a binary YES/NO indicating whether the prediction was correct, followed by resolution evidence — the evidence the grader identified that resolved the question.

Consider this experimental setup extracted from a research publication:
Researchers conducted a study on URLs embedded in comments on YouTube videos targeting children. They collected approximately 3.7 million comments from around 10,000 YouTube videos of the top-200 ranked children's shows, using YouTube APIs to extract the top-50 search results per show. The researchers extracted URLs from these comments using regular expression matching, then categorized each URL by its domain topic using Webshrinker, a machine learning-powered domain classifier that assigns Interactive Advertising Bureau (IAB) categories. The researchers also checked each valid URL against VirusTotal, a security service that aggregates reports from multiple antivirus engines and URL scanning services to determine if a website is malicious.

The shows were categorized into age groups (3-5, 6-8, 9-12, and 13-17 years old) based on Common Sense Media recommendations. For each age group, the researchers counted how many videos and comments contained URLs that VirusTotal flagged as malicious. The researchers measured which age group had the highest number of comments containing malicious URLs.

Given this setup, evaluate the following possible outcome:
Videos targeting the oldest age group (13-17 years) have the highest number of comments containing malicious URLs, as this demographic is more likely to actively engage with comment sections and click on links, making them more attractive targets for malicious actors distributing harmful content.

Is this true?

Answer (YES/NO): NO